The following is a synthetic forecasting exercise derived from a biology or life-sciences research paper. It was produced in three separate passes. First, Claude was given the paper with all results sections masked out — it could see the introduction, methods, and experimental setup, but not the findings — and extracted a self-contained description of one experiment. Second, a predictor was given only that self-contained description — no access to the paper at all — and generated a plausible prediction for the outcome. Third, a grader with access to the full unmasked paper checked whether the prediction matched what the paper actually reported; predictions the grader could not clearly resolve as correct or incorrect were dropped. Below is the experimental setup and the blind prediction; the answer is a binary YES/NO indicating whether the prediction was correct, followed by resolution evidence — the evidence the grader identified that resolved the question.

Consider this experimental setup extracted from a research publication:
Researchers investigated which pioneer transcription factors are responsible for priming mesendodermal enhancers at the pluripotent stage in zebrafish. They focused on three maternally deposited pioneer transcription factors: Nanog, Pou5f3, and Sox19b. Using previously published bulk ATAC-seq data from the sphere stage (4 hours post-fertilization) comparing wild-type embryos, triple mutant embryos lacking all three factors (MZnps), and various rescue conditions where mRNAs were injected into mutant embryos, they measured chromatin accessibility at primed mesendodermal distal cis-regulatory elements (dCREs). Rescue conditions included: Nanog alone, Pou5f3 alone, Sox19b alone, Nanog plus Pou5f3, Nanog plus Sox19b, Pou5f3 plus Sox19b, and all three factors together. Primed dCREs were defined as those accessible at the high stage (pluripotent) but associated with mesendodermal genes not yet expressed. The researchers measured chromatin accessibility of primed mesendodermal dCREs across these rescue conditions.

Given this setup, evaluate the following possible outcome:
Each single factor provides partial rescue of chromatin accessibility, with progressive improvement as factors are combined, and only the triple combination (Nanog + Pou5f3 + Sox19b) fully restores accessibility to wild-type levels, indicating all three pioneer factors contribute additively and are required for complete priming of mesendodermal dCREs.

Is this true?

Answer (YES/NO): NO